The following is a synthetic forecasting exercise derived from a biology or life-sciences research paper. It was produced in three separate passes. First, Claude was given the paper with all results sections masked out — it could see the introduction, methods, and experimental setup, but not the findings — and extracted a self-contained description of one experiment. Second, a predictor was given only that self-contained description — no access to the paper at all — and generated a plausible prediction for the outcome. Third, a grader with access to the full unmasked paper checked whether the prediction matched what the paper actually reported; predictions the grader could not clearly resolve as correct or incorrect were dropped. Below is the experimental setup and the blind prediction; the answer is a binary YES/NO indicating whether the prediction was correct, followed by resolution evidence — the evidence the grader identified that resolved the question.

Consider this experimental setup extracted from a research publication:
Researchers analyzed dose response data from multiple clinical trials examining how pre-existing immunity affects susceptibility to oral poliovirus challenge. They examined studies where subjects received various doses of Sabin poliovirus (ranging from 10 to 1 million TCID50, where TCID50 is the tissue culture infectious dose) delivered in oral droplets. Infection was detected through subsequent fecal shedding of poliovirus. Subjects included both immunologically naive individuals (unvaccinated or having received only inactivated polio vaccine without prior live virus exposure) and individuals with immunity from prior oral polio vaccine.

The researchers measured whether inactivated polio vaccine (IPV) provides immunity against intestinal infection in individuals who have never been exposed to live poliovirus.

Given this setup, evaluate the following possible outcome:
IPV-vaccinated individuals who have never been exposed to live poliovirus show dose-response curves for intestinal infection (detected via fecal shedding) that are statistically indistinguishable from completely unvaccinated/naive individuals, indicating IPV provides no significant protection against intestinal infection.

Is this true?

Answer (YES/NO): YES